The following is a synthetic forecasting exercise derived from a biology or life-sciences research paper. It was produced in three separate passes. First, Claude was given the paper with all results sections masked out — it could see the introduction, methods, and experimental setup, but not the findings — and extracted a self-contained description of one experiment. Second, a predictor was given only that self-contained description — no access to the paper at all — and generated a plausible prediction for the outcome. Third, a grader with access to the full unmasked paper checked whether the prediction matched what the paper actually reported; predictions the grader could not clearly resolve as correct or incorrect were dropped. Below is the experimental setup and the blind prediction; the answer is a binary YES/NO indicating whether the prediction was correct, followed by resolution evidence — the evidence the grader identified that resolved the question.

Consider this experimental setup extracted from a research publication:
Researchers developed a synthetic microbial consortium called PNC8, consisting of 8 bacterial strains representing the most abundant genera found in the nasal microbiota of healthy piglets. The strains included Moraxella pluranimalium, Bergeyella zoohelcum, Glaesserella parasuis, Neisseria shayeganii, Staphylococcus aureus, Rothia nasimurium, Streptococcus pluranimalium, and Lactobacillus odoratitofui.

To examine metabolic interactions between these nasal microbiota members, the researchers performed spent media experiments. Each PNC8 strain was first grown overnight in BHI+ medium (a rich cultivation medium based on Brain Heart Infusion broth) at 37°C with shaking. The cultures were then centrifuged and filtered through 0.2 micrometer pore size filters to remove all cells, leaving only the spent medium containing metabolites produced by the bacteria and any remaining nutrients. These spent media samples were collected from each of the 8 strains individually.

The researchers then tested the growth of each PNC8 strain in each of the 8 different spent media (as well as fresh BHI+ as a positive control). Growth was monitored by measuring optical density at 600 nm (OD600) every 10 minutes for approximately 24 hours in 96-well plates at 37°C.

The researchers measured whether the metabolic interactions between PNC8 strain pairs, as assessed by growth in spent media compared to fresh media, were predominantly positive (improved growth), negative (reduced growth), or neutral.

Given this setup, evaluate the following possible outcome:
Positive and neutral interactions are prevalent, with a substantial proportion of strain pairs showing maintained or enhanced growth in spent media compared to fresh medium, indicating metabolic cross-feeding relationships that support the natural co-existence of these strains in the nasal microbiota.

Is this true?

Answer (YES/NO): NO